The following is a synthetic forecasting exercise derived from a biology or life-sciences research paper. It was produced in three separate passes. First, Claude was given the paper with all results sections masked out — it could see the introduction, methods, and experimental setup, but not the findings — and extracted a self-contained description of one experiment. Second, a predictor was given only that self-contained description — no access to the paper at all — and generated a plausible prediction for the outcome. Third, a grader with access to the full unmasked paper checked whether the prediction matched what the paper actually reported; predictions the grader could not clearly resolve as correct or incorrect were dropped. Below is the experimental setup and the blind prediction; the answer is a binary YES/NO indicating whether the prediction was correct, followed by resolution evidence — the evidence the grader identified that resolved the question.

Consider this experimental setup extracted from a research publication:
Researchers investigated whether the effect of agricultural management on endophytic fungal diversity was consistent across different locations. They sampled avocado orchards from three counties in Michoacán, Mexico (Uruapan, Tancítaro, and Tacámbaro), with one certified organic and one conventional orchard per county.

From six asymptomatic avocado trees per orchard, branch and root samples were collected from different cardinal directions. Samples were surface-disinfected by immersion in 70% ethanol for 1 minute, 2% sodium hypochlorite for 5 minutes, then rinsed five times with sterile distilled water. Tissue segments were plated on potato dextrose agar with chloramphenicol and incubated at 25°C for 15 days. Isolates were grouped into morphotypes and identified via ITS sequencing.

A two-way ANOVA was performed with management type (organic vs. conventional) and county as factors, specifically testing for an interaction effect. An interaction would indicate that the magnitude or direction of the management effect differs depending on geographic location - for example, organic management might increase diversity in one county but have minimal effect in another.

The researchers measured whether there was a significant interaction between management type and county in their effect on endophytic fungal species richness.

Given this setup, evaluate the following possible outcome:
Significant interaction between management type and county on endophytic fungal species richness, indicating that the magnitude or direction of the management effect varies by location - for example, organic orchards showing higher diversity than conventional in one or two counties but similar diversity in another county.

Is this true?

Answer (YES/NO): NO